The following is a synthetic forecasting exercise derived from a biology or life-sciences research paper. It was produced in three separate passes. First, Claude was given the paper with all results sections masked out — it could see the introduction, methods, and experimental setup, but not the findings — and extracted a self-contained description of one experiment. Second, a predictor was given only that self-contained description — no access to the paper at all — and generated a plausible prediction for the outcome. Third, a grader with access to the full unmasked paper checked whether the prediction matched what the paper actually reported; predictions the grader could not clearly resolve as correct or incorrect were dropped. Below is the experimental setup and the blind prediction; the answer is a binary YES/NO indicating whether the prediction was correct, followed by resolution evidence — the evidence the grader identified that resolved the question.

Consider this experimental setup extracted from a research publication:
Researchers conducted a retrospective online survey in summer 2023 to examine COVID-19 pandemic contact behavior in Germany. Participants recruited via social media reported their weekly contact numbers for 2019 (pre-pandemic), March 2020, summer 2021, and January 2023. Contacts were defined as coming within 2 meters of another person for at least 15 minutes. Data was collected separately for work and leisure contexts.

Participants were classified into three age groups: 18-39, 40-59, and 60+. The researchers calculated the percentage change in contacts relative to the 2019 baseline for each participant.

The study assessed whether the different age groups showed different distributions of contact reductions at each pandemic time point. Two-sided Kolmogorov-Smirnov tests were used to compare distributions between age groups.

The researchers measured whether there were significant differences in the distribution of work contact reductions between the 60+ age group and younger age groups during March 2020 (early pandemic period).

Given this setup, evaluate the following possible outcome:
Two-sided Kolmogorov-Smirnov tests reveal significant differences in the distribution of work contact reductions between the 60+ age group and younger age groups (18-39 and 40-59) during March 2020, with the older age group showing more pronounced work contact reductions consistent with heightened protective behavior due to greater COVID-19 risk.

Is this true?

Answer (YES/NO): NO